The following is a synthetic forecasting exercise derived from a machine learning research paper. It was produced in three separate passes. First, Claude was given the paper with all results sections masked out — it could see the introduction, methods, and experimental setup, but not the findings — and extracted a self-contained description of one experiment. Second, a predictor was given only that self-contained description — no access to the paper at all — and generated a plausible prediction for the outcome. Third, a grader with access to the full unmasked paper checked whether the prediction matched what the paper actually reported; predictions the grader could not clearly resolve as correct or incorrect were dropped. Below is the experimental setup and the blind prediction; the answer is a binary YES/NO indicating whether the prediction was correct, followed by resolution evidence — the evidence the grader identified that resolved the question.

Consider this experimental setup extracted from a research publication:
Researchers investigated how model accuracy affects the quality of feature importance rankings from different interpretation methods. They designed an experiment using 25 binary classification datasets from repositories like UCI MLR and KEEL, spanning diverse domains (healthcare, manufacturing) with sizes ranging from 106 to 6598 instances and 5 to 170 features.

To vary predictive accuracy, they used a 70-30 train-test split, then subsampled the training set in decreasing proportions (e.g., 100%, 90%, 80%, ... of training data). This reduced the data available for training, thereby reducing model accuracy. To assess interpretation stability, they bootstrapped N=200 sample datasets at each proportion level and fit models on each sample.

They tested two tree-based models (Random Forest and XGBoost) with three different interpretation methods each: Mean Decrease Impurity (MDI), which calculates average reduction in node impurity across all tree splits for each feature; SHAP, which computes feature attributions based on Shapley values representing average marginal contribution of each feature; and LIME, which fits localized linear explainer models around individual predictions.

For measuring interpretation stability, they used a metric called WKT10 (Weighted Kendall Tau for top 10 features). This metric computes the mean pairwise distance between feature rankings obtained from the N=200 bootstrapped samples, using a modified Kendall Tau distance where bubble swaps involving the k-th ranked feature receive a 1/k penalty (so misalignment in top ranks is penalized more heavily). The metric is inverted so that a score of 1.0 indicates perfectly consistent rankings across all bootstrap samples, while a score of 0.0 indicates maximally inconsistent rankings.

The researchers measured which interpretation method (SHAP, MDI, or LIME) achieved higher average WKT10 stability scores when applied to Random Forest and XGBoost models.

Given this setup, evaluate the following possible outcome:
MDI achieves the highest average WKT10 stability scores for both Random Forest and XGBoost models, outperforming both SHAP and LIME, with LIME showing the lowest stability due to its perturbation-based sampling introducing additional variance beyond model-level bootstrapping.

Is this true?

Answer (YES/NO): NO